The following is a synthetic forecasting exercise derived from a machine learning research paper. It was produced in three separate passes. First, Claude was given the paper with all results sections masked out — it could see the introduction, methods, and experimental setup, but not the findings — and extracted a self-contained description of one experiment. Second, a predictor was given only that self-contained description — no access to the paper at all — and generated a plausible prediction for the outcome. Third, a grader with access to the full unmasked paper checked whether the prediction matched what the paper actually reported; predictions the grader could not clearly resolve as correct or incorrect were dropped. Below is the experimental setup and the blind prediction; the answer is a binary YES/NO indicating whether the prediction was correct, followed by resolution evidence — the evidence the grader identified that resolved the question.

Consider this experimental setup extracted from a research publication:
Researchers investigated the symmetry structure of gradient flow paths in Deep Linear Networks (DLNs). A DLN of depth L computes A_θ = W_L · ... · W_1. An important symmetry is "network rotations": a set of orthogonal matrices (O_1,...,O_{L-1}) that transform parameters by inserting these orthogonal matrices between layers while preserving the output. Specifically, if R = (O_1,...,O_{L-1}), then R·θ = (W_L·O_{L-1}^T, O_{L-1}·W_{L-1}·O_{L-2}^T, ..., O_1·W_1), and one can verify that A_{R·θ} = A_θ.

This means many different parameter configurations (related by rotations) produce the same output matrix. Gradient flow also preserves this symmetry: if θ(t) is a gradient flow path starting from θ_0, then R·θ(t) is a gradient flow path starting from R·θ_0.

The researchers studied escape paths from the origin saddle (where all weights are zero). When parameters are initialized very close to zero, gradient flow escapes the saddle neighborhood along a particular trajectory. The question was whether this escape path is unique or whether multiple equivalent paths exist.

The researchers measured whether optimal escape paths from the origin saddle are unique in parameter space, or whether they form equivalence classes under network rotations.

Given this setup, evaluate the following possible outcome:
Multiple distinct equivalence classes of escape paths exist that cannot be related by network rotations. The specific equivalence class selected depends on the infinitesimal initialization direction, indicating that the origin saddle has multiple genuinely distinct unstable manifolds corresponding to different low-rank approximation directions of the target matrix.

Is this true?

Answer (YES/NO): NO